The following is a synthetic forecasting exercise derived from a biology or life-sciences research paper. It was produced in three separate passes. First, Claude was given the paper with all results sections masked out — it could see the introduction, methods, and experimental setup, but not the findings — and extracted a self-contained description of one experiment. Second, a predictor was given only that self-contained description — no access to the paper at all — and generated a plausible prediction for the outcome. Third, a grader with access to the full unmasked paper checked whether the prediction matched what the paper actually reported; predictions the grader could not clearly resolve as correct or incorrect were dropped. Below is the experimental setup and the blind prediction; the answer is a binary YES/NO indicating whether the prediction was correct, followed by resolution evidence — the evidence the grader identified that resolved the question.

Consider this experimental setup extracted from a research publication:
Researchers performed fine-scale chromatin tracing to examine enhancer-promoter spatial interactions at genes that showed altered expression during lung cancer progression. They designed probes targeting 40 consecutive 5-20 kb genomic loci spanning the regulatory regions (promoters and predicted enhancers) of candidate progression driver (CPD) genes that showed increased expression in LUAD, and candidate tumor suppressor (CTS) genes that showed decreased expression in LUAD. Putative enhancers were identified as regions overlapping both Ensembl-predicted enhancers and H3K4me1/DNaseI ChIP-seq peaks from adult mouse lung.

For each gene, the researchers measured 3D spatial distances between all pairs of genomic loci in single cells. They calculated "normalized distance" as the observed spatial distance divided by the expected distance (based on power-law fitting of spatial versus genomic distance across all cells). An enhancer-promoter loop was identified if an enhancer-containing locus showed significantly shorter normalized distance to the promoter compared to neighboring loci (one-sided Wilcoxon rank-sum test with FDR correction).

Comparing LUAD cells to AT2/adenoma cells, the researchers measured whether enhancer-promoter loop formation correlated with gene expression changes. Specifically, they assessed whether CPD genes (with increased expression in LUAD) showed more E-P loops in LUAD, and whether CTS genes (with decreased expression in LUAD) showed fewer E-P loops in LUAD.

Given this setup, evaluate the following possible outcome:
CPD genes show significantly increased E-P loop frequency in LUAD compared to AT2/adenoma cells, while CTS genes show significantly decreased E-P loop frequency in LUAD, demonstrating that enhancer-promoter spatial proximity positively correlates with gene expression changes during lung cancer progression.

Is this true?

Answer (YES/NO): NO